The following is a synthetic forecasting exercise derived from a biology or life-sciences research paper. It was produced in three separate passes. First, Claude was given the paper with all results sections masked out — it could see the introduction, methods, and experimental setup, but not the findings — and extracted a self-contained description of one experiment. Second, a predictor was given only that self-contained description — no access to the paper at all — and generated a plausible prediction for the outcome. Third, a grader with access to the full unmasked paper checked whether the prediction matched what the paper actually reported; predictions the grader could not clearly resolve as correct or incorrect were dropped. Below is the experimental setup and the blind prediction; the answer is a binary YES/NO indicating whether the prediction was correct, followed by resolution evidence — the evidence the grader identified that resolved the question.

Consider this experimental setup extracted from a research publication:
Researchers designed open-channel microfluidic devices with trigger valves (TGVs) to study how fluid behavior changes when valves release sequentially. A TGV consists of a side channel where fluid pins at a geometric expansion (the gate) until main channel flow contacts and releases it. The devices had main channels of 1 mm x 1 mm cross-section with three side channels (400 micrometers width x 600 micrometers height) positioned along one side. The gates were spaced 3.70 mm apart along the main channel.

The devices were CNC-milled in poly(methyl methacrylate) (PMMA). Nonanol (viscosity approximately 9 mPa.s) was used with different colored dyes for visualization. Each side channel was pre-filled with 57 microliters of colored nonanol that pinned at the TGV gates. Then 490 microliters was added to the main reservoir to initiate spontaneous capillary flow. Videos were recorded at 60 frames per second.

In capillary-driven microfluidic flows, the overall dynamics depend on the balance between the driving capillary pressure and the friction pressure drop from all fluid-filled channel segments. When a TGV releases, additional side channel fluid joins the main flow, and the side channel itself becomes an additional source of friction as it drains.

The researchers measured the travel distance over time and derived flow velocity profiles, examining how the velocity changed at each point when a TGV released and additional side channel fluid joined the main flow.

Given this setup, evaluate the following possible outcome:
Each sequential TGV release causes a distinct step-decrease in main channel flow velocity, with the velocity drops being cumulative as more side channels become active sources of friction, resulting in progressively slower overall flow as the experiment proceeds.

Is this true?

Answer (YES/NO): NO